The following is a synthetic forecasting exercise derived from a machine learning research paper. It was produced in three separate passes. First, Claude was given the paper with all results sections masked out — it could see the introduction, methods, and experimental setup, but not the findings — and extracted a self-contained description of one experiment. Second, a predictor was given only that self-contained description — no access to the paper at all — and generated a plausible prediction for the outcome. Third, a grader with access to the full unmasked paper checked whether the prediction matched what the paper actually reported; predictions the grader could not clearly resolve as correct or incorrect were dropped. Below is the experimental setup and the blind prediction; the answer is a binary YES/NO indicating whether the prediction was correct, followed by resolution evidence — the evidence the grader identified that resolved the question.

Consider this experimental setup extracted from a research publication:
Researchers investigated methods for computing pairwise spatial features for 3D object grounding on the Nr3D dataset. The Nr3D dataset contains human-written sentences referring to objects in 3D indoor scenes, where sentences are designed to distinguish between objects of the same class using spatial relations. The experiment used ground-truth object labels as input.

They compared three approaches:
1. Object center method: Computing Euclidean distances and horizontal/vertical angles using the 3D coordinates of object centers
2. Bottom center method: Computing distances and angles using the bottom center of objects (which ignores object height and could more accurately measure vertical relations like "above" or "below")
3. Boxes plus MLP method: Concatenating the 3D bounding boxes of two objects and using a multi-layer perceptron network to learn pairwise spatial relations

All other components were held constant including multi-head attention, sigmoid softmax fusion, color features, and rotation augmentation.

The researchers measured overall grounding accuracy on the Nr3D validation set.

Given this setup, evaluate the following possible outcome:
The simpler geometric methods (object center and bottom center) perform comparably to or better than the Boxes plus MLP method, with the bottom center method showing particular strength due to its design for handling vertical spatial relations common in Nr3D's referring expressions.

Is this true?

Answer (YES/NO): NO